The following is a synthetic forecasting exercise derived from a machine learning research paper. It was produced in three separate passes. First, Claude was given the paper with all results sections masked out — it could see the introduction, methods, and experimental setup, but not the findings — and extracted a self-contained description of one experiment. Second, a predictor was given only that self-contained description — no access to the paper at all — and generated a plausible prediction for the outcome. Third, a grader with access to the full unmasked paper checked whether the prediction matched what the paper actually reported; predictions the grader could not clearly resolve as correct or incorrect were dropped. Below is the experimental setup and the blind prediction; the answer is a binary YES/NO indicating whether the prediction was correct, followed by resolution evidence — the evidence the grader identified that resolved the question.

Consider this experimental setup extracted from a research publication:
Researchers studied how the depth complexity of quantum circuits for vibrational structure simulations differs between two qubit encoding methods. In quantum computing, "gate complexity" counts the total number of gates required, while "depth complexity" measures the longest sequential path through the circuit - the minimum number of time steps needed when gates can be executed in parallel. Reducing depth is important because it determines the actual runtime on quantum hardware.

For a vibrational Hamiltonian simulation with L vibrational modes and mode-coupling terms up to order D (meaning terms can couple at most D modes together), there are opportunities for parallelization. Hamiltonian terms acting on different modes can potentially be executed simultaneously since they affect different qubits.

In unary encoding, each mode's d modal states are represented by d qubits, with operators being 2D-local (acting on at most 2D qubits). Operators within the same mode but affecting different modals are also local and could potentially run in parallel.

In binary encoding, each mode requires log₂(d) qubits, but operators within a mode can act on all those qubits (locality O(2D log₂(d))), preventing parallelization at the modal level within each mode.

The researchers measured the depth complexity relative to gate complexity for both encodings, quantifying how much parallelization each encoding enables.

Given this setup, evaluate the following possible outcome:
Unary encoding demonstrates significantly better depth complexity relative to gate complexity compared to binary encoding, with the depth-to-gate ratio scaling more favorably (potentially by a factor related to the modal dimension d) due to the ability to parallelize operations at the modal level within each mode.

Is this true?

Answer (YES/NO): NO